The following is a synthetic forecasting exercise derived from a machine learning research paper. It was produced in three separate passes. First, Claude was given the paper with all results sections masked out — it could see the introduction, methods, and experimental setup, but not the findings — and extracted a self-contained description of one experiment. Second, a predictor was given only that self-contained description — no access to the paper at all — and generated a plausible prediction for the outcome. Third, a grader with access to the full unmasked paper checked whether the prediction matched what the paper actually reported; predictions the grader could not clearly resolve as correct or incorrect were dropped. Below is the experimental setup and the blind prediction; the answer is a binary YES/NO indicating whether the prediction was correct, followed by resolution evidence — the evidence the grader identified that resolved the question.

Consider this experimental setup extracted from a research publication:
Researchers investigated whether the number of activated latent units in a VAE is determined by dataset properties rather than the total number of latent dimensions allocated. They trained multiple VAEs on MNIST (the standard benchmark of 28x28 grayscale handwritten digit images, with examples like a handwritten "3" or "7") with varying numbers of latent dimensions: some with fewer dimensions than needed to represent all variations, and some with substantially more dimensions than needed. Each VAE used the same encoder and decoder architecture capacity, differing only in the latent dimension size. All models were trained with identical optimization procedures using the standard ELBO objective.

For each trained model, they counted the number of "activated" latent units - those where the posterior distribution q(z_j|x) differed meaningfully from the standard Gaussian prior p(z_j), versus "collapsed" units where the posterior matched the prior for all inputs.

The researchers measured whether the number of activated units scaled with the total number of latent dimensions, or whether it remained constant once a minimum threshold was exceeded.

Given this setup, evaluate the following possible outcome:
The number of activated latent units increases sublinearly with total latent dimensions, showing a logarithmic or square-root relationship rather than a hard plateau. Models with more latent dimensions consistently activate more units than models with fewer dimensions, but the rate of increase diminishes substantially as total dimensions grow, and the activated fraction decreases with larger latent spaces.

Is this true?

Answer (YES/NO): NO